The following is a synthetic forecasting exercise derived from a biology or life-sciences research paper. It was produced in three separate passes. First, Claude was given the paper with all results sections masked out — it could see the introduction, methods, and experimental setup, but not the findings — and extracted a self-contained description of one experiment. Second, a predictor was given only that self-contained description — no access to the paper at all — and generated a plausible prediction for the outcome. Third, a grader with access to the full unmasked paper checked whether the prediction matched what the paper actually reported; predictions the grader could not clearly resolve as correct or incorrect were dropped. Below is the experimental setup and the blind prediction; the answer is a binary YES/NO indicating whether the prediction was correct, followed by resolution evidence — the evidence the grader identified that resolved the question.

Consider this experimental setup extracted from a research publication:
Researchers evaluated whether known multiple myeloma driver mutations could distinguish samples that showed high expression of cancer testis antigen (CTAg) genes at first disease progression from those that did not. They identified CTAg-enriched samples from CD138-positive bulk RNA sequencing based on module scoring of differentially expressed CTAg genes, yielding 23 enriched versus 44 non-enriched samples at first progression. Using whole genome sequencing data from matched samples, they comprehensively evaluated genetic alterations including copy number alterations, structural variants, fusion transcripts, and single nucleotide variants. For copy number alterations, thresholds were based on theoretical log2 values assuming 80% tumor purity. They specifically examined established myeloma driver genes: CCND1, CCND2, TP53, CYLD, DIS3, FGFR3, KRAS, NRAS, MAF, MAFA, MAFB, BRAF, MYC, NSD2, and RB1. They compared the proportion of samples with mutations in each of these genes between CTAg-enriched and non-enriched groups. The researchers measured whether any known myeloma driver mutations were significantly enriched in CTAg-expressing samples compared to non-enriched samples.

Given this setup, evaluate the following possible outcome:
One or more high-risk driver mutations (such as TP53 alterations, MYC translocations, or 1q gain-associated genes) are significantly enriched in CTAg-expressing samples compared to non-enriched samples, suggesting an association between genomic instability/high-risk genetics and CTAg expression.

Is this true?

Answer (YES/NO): NO